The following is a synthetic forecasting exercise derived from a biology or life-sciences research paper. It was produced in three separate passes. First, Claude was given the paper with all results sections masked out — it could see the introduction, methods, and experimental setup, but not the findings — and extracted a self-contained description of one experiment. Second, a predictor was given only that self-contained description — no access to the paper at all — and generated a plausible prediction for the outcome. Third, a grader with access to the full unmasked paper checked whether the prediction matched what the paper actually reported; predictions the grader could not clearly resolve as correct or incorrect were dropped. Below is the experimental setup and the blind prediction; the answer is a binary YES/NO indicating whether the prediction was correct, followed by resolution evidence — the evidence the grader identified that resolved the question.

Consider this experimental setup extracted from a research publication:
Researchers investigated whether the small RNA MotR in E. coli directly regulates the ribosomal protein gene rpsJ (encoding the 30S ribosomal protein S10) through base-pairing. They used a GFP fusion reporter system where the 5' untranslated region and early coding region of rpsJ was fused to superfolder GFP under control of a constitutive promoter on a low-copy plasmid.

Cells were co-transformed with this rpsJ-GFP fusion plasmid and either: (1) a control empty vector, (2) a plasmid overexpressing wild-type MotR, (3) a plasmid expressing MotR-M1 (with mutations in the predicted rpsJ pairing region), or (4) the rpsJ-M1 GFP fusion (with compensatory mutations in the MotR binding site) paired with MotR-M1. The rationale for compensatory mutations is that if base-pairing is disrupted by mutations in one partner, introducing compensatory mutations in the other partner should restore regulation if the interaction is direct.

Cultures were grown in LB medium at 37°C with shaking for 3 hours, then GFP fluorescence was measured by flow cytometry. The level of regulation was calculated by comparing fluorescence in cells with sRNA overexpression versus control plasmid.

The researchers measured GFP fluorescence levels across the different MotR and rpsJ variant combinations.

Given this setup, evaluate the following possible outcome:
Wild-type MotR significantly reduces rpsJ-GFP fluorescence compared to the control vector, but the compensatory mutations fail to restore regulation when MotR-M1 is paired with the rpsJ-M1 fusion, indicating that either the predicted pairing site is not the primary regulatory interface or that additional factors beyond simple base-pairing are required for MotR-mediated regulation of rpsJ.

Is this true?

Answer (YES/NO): NO